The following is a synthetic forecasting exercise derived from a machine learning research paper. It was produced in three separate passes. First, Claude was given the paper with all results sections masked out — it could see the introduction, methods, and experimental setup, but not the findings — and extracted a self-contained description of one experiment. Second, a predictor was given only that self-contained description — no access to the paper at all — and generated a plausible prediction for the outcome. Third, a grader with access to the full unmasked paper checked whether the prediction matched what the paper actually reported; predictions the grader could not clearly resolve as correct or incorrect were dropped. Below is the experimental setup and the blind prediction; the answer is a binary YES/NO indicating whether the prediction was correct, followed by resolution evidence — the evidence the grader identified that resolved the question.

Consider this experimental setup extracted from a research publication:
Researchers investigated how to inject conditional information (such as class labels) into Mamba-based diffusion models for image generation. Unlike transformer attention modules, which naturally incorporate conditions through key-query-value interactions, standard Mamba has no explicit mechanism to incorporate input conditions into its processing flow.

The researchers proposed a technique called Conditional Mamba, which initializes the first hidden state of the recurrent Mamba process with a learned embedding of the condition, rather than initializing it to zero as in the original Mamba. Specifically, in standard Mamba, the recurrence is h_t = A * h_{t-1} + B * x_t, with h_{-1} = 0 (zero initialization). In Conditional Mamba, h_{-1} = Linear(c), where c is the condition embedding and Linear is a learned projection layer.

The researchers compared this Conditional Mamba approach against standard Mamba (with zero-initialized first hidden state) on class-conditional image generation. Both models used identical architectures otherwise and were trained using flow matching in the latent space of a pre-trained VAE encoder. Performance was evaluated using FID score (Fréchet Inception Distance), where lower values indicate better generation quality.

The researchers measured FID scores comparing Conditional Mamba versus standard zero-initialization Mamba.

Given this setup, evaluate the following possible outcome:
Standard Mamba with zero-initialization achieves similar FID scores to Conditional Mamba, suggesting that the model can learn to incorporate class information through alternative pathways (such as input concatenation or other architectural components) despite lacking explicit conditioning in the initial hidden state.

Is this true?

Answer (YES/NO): NO